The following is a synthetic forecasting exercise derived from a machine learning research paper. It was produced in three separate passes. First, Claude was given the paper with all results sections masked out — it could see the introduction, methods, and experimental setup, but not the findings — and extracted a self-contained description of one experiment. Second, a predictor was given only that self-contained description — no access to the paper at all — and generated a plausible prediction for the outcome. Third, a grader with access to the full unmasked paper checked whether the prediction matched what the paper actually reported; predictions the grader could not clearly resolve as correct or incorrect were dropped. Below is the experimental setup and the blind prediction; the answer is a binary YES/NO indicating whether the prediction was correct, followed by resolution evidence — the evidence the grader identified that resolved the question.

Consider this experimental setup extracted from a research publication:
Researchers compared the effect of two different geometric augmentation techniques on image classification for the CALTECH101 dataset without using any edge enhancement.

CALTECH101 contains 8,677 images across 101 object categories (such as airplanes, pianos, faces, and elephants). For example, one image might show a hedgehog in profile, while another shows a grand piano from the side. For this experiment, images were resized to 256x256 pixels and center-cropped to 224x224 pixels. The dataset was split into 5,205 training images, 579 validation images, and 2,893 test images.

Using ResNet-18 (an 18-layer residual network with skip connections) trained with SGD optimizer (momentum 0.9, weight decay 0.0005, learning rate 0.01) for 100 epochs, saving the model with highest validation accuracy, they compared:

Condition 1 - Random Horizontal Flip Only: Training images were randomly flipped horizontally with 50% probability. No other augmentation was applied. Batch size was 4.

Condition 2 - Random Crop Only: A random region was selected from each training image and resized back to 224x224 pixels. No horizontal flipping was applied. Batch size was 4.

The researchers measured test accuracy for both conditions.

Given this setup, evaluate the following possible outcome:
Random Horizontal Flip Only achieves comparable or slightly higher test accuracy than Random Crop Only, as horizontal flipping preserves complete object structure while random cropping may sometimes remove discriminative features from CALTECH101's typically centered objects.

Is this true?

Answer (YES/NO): NO